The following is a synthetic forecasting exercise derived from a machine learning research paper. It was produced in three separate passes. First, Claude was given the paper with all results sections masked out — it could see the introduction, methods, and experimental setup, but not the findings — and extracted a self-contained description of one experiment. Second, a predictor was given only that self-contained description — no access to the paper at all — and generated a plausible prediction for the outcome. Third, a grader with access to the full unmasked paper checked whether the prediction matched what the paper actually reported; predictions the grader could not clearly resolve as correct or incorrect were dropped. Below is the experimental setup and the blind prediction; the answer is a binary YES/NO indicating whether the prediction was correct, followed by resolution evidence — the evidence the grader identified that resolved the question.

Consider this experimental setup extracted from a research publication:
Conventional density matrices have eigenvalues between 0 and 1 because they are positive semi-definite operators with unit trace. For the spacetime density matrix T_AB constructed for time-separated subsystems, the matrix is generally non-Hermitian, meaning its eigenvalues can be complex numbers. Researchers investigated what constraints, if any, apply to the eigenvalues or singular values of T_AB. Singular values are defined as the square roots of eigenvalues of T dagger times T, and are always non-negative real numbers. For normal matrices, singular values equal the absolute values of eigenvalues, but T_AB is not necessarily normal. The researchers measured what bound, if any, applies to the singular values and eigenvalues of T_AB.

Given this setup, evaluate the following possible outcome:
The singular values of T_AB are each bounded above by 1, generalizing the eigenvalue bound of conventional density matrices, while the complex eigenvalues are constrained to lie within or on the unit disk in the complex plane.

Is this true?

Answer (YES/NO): YES